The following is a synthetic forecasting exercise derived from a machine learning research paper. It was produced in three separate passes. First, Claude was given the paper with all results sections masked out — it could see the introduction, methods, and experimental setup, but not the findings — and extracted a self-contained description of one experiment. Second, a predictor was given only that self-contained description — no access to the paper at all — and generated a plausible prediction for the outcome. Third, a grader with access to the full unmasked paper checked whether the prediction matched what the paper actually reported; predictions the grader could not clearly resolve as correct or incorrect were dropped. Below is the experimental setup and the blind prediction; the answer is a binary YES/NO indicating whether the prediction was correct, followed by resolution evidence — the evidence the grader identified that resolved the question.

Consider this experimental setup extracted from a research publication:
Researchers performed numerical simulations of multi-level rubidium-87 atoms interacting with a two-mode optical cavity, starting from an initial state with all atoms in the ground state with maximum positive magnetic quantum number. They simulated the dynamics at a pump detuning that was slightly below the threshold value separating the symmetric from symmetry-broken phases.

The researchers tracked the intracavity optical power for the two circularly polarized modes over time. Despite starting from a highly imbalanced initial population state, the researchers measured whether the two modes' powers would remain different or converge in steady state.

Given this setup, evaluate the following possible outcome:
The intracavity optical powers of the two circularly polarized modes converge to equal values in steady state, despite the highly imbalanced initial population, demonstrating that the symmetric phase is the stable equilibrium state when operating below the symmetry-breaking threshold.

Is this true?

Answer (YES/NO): YES